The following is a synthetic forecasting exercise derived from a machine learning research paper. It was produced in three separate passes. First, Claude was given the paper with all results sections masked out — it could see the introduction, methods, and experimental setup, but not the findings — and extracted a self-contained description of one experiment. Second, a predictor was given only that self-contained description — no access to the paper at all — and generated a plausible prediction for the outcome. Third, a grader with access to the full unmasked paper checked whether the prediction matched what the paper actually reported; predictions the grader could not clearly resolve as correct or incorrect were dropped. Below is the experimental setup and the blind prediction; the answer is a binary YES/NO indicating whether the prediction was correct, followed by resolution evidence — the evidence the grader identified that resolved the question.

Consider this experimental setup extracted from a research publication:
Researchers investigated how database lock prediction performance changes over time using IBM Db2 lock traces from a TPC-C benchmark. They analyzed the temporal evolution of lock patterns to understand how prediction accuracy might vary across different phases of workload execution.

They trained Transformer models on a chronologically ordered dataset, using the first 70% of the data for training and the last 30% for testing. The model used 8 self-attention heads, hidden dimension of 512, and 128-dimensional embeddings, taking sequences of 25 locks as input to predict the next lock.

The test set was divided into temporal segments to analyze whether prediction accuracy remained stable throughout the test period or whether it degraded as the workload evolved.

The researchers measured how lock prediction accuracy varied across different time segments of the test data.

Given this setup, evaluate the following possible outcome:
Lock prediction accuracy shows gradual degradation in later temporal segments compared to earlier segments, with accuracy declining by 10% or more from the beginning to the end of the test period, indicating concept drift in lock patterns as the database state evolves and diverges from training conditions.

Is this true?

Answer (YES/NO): NO